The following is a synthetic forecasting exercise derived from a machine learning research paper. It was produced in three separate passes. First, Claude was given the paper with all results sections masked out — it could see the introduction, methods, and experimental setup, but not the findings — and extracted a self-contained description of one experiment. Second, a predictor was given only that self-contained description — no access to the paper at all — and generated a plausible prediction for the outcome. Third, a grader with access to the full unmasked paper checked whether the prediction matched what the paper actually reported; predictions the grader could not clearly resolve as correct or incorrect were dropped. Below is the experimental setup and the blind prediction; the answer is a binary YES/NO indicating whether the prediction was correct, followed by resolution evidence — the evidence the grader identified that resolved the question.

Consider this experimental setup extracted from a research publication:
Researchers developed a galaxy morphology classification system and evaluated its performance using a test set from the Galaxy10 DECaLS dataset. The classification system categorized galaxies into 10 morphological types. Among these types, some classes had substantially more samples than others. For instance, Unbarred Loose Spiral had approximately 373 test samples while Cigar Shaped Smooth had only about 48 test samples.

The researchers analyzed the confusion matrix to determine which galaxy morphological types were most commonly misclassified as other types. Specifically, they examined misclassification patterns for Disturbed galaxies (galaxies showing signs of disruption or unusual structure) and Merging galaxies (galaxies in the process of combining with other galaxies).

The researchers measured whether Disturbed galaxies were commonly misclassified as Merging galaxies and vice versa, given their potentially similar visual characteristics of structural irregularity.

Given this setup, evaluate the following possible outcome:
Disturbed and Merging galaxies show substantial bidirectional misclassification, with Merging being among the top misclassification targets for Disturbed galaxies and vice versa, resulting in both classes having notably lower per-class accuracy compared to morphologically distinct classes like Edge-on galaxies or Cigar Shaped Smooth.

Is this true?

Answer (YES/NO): NO